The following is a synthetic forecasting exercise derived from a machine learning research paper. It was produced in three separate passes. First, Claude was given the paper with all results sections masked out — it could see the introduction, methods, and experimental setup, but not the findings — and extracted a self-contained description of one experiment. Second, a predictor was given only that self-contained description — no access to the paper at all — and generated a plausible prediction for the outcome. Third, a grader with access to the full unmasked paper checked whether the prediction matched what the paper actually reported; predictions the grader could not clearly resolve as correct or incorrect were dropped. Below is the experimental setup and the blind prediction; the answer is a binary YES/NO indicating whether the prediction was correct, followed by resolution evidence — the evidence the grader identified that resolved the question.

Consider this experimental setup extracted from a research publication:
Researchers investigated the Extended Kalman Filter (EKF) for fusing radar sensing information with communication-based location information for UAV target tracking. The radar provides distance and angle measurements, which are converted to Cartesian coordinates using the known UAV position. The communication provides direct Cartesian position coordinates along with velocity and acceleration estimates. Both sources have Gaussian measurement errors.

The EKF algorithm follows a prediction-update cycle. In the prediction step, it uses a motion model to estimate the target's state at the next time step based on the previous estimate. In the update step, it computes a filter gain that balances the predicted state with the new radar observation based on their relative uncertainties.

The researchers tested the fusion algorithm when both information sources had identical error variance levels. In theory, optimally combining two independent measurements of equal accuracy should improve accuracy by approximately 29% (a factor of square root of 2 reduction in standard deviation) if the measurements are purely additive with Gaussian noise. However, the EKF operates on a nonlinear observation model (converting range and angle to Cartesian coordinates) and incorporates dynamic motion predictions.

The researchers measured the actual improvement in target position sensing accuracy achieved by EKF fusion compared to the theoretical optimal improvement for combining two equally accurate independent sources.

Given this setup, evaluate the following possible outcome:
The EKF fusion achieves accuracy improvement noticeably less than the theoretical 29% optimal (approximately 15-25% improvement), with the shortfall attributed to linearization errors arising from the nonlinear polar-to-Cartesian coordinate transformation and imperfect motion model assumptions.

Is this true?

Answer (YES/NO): YES